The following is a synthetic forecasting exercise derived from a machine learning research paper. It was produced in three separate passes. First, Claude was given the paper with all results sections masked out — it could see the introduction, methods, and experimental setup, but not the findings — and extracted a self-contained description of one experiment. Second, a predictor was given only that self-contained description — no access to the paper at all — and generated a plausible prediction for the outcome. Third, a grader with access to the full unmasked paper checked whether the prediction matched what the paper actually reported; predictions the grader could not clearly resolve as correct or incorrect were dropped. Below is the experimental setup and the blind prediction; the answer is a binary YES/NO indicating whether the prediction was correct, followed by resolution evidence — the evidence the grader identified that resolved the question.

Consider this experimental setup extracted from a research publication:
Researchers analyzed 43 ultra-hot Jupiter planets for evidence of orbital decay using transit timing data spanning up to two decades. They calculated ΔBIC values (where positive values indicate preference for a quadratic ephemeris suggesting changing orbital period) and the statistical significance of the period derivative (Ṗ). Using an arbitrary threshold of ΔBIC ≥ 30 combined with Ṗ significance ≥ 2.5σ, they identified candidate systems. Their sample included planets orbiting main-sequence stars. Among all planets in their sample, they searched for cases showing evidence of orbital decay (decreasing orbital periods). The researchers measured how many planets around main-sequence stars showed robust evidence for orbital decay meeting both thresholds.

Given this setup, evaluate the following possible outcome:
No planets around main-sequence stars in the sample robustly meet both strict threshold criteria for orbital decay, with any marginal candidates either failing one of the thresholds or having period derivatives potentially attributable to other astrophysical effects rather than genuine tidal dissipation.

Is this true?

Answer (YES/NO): NO